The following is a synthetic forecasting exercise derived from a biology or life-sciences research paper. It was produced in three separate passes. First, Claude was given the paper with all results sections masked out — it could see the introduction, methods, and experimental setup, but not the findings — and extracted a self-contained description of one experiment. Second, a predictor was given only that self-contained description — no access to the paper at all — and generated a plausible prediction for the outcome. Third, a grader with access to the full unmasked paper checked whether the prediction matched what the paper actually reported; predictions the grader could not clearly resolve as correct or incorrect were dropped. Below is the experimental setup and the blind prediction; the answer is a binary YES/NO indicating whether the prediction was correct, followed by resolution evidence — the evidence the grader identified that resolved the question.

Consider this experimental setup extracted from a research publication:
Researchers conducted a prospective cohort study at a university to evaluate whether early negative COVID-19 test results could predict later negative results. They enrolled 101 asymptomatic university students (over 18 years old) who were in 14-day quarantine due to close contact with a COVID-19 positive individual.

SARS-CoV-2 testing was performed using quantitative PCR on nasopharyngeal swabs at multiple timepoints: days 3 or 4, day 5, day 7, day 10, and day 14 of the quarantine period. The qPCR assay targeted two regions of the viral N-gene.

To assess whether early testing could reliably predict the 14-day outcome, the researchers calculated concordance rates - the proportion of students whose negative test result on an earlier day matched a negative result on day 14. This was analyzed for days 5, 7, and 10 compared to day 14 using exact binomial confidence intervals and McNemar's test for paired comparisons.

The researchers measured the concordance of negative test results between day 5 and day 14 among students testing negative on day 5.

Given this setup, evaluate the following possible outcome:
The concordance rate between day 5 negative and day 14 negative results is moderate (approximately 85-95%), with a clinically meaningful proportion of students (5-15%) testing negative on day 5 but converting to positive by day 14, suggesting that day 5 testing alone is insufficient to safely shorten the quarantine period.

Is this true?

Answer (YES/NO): NO